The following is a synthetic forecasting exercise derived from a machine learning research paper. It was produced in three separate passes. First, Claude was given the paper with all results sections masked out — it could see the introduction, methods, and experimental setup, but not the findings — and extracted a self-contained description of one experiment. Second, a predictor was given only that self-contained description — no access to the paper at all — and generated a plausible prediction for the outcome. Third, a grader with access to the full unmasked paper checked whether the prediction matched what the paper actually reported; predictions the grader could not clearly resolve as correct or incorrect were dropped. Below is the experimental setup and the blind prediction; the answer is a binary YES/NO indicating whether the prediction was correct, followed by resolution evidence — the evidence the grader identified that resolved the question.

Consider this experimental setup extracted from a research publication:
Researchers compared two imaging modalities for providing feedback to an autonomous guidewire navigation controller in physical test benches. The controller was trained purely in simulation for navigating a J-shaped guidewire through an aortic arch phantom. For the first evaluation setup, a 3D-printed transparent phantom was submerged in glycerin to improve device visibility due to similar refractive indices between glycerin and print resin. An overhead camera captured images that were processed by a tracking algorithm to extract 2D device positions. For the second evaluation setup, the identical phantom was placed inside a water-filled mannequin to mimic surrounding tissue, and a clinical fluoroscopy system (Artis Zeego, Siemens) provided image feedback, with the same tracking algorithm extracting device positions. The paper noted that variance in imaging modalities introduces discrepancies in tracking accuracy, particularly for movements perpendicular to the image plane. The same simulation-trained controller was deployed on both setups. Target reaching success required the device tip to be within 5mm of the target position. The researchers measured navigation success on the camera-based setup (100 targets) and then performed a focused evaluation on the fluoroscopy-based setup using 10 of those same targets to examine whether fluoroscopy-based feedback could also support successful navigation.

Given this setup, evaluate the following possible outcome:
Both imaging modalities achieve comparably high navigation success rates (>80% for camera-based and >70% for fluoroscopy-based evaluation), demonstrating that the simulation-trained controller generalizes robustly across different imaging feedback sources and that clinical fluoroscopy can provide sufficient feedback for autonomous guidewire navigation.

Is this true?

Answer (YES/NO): YES